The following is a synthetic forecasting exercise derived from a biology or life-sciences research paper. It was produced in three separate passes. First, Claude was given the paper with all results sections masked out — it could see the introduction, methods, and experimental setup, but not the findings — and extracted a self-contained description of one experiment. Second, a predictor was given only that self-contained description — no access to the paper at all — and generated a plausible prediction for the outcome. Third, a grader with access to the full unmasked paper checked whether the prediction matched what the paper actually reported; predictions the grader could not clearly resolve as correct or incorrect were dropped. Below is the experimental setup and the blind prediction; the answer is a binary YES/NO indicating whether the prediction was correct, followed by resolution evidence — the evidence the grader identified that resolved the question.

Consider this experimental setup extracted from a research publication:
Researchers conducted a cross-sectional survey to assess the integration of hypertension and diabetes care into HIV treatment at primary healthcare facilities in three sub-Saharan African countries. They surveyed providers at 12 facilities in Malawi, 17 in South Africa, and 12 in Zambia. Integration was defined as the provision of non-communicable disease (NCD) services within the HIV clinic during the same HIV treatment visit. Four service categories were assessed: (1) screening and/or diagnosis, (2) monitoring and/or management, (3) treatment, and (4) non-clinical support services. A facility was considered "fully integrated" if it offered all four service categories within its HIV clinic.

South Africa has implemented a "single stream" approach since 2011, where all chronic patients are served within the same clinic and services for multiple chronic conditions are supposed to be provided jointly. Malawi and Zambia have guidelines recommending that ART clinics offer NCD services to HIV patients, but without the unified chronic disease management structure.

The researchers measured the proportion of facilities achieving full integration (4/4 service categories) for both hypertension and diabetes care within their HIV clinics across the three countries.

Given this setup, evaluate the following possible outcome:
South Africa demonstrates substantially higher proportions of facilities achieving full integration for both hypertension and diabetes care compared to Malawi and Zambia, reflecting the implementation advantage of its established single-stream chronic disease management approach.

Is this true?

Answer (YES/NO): YES